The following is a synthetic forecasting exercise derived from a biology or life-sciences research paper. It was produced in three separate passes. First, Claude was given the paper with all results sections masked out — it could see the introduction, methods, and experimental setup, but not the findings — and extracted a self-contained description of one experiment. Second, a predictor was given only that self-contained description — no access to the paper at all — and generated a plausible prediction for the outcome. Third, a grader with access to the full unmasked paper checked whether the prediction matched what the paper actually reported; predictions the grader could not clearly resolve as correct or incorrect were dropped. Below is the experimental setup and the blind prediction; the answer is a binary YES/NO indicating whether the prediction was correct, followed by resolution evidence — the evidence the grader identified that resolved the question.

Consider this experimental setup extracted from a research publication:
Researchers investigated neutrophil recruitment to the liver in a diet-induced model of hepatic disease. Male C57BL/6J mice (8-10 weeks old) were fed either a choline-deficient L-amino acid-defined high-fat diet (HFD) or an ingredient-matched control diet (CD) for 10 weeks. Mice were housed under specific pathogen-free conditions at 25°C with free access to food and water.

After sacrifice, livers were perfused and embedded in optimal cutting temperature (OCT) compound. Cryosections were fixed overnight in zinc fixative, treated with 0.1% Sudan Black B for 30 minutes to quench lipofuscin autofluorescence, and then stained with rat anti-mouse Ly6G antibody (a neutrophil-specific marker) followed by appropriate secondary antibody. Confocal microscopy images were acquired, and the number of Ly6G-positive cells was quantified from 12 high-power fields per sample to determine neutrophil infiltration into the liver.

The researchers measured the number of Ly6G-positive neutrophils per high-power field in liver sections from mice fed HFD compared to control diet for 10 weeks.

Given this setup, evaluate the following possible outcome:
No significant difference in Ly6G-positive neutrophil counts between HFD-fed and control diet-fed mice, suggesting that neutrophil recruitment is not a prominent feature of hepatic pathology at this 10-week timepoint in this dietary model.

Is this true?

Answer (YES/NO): NO